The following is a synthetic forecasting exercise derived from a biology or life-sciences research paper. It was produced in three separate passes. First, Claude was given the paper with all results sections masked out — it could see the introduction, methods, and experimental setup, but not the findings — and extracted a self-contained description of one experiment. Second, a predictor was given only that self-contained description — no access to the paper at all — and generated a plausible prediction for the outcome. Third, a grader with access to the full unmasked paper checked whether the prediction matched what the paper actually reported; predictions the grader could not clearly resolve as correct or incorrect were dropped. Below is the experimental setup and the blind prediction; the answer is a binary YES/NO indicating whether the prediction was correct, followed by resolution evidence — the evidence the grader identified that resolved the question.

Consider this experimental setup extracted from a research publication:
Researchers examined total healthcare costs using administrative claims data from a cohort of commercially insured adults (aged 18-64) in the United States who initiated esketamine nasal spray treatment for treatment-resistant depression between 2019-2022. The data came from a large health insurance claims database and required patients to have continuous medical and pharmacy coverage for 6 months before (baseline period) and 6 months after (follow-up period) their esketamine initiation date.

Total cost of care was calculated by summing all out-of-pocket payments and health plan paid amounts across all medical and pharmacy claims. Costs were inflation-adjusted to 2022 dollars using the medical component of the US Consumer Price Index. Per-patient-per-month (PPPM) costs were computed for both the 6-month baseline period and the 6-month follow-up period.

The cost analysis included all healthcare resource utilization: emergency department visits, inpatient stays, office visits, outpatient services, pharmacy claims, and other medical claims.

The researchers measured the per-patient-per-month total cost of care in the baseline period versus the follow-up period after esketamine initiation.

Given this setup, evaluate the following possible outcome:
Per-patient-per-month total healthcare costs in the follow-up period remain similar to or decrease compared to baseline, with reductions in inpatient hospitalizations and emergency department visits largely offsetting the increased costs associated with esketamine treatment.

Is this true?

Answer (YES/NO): NO